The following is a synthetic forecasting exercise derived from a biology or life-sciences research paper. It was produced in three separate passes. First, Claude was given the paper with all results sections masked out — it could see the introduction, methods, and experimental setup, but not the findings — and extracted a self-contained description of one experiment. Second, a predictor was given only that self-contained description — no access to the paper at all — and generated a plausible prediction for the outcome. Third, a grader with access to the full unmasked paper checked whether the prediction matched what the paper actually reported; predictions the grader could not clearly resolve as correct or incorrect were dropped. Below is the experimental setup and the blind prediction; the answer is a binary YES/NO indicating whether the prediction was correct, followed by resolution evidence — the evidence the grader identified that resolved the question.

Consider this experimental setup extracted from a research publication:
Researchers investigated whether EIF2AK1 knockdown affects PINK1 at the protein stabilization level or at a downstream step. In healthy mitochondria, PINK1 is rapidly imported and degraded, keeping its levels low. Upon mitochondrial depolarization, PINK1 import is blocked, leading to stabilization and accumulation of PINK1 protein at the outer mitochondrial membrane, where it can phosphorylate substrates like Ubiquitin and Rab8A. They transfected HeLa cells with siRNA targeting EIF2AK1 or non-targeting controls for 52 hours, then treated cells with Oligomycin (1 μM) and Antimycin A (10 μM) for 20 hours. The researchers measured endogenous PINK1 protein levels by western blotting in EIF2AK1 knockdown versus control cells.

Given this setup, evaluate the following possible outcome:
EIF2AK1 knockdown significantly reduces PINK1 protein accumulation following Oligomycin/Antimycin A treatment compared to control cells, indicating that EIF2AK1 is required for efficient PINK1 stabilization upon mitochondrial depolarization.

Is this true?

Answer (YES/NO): NO